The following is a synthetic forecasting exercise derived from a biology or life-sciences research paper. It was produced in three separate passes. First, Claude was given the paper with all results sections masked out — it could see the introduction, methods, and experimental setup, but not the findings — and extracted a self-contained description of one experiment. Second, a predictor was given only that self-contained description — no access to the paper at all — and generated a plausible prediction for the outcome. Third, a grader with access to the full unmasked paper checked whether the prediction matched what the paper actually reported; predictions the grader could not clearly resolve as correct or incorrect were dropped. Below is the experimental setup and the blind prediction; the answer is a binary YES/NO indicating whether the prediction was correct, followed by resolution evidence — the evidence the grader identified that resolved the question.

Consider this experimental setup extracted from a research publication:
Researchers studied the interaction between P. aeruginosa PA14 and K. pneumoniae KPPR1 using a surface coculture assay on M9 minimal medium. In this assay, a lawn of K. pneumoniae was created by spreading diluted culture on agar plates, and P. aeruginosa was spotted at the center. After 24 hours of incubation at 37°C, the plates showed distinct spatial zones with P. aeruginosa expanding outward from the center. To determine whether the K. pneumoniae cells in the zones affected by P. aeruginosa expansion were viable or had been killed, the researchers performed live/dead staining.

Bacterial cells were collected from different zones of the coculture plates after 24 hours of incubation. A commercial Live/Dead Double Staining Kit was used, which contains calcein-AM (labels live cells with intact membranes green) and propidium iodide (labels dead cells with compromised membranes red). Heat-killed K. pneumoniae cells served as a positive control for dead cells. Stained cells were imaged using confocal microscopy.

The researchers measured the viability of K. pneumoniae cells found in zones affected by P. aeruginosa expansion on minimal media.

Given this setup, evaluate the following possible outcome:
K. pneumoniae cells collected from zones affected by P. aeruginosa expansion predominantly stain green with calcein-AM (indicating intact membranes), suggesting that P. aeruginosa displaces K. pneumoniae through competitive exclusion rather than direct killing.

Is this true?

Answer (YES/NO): YES